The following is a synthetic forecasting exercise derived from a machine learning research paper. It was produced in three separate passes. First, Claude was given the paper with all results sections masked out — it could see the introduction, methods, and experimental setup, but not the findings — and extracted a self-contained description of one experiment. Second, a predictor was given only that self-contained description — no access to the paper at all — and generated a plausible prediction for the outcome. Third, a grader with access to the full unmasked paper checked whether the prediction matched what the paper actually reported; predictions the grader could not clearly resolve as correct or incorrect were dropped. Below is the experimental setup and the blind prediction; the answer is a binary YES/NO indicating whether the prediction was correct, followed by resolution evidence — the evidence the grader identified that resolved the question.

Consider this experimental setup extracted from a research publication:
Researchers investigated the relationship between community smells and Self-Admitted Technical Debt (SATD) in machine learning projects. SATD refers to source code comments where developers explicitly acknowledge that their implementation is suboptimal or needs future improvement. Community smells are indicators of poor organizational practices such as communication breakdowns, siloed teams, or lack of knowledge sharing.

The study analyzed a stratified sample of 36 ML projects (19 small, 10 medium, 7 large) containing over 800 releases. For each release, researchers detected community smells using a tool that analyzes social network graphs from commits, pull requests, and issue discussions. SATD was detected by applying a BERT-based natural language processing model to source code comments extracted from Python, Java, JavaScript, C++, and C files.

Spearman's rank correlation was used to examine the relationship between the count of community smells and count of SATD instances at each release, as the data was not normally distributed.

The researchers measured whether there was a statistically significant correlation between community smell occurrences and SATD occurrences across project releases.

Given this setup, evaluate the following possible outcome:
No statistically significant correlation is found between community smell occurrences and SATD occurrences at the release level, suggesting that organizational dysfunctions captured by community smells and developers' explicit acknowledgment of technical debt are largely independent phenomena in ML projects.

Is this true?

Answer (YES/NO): NO